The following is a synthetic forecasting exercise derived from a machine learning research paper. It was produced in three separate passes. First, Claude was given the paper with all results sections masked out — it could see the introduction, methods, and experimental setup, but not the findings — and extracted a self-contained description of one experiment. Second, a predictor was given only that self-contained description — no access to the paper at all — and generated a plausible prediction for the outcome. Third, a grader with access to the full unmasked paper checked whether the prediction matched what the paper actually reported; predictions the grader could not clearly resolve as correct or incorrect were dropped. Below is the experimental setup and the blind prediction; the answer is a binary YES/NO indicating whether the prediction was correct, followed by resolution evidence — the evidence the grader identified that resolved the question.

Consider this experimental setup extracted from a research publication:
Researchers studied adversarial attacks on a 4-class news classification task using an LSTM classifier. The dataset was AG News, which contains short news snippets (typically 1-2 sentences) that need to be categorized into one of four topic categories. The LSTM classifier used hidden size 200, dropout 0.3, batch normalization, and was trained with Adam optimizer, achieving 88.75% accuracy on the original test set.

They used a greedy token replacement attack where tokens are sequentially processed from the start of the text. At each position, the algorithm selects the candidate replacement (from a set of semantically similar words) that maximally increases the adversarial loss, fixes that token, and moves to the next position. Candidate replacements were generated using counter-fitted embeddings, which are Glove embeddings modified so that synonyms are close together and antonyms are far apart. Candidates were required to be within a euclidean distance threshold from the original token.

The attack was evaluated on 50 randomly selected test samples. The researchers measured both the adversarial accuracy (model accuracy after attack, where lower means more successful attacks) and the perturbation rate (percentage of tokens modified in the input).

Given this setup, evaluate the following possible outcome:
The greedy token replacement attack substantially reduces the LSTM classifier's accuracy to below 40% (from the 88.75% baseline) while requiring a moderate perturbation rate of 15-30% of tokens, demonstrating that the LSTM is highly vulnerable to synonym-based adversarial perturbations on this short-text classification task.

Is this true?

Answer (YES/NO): YES